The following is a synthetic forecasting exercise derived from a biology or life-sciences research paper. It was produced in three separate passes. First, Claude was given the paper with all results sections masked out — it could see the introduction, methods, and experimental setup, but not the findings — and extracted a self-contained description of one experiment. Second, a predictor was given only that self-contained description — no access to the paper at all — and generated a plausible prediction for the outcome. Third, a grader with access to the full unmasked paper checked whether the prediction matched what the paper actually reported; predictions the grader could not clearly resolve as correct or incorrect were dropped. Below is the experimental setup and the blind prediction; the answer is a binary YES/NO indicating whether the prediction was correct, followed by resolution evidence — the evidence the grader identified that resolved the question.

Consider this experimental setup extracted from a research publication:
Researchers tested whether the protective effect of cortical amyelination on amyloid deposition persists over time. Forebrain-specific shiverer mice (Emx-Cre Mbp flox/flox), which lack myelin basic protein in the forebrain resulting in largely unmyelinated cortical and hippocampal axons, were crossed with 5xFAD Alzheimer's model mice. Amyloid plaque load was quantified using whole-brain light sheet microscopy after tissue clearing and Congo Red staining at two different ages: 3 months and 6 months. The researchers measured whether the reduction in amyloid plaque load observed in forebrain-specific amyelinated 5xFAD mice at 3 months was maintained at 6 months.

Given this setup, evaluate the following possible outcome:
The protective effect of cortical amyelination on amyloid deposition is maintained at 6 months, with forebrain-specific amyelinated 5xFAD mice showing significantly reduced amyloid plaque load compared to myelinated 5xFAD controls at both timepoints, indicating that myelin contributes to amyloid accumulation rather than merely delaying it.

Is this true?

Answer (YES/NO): NO